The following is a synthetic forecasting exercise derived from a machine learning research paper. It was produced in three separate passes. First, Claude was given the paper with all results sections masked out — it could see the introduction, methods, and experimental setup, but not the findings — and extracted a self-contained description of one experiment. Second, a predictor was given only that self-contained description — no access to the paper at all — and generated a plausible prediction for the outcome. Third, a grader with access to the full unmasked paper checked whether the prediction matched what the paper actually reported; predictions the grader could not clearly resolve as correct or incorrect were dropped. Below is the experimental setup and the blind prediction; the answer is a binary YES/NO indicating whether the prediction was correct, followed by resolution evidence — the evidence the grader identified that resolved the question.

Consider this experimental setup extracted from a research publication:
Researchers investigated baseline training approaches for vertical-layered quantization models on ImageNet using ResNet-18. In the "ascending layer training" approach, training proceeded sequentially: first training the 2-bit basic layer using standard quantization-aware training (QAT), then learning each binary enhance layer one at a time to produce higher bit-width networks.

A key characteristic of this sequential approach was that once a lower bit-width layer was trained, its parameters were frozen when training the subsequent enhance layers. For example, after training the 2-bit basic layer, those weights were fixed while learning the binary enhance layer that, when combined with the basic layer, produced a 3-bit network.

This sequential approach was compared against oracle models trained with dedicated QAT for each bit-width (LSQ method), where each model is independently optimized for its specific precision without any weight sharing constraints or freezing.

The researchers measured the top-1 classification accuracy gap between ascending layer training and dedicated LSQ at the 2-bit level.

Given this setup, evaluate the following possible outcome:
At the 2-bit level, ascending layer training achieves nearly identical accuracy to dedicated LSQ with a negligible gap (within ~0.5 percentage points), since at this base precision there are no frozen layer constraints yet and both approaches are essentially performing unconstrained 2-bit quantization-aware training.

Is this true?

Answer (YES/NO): YES